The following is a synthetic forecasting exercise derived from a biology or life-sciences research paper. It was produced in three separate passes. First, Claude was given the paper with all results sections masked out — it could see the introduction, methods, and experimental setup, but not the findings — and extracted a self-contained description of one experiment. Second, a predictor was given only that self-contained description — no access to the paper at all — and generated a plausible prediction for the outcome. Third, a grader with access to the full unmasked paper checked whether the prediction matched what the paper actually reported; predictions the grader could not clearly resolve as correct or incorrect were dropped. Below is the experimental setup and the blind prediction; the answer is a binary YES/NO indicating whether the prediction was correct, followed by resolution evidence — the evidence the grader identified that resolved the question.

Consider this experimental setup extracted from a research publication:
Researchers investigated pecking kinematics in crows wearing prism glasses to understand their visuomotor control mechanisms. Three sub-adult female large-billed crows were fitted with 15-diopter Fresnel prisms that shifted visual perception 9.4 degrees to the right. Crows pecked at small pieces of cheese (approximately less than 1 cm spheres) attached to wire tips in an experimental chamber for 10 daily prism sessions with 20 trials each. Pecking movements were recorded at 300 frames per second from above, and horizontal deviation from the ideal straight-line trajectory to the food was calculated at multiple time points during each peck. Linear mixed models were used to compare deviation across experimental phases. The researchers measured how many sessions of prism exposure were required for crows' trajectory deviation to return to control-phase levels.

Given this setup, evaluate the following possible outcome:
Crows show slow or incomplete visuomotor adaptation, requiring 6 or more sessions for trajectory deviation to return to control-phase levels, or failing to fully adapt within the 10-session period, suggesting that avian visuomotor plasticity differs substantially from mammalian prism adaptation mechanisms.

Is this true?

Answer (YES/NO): NO